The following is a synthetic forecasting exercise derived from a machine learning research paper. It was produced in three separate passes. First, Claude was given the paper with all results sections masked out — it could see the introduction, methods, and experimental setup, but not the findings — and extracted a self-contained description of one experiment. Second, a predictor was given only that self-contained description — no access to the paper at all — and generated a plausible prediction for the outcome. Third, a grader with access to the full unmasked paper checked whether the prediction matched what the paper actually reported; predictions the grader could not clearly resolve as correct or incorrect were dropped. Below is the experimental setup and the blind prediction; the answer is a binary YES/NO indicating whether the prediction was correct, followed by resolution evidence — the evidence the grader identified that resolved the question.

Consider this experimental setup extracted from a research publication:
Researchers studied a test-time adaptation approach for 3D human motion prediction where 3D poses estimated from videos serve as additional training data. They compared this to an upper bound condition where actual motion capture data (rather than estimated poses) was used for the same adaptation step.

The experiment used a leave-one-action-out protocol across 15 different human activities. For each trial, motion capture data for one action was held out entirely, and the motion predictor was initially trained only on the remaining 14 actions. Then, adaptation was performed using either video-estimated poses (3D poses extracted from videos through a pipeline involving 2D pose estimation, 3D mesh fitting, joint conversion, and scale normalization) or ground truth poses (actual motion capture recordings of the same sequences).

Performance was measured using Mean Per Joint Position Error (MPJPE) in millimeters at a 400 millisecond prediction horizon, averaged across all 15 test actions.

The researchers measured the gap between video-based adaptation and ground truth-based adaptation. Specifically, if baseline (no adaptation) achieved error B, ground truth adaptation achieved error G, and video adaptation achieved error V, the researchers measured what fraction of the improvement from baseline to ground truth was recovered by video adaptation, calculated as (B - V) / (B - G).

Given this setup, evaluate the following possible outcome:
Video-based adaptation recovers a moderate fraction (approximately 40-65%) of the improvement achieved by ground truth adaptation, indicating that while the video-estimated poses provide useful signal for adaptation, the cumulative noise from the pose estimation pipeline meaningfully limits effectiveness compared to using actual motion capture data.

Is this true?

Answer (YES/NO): NO